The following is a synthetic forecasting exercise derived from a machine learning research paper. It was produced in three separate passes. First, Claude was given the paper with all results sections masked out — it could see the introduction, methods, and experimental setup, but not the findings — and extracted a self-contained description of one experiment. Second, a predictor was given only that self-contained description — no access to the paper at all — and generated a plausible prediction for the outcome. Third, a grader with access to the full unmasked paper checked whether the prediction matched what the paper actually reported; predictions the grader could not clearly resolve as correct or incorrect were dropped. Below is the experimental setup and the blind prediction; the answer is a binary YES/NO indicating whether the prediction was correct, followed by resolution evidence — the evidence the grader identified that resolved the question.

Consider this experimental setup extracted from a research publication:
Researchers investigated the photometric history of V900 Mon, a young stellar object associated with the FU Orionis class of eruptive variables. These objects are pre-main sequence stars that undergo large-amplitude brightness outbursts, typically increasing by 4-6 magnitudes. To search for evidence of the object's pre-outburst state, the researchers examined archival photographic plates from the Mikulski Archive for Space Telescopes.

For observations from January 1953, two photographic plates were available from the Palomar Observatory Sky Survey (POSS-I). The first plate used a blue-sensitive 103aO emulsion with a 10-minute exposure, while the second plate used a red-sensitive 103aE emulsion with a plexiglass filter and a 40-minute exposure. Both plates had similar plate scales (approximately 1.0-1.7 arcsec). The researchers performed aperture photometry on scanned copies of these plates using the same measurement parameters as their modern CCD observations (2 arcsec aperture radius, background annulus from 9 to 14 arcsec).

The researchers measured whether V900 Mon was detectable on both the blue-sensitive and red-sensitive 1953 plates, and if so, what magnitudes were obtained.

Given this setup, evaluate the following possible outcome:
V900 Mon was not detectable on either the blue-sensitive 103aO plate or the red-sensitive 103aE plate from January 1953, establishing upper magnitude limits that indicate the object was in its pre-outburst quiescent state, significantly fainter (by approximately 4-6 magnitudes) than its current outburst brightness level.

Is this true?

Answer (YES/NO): NO